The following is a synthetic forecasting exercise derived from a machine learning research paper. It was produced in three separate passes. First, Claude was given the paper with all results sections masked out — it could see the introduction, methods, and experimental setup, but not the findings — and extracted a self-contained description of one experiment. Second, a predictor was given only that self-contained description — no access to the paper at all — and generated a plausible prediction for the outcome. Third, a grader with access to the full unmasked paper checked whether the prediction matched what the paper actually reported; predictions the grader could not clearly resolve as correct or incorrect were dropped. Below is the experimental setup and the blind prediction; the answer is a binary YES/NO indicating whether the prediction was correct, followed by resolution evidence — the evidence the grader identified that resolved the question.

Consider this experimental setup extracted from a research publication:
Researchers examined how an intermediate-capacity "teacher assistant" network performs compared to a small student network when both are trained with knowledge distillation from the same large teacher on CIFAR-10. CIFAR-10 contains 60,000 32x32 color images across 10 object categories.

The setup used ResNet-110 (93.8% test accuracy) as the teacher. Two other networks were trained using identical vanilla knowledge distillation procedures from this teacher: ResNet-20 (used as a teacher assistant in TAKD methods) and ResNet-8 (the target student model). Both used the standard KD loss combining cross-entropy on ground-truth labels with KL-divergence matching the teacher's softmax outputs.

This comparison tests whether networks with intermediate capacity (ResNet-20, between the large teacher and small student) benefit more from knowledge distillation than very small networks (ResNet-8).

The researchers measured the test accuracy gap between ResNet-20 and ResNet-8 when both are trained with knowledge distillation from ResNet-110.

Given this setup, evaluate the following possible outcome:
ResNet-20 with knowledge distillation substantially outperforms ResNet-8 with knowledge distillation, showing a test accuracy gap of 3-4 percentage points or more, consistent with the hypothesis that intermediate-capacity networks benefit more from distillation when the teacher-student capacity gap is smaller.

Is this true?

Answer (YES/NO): YES